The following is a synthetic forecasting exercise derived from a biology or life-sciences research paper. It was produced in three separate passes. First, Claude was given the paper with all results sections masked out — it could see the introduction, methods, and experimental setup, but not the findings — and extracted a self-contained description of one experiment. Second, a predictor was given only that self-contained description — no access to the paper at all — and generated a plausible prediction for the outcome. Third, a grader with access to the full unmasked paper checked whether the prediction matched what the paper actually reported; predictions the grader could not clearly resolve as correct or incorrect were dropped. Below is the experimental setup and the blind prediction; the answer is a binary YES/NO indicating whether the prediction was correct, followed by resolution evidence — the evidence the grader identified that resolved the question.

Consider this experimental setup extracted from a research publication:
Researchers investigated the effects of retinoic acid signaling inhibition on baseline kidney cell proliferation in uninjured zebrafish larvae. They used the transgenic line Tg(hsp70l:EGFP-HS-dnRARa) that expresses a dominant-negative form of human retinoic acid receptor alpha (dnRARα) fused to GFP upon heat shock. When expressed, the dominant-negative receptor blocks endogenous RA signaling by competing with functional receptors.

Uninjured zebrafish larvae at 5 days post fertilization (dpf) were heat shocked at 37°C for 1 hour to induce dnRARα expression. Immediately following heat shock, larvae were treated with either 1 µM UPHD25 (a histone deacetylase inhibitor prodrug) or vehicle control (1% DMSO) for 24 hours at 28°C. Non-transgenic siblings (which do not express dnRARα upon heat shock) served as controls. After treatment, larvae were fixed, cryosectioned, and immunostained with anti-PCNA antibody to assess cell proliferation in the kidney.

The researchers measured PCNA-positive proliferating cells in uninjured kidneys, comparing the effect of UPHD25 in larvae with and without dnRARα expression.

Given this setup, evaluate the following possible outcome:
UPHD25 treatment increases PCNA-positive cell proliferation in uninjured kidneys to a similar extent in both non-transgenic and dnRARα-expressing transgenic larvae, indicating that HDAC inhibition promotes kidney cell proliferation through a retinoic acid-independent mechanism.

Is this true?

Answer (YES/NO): NO